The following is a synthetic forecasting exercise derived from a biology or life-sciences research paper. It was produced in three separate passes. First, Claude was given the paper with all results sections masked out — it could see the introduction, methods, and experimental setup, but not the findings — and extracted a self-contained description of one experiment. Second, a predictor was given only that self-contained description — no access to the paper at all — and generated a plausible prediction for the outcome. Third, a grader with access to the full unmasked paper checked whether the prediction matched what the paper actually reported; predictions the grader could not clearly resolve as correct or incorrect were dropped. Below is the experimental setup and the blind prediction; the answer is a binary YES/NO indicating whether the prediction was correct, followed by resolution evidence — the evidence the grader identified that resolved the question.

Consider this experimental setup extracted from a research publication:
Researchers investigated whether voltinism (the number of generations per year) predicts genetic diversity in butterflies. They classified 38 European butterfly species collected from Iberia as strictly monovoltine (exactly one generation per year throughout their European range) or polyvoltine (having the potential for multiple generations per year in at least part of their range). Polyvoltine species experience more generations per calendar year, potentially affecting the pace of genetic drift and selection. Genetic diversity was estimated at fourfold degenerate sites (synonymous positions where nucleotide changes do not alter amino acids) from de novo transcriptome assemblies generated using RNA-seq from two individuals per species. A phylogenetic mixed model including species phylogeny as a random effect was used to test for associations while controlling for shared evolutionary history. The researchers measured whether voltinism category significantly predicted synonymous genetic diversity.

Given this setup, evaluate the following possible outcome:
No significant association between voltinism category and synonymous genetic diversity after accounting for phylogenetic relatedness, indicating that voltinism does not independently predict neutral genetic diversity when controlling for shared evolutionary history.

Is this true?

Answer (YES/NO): YES